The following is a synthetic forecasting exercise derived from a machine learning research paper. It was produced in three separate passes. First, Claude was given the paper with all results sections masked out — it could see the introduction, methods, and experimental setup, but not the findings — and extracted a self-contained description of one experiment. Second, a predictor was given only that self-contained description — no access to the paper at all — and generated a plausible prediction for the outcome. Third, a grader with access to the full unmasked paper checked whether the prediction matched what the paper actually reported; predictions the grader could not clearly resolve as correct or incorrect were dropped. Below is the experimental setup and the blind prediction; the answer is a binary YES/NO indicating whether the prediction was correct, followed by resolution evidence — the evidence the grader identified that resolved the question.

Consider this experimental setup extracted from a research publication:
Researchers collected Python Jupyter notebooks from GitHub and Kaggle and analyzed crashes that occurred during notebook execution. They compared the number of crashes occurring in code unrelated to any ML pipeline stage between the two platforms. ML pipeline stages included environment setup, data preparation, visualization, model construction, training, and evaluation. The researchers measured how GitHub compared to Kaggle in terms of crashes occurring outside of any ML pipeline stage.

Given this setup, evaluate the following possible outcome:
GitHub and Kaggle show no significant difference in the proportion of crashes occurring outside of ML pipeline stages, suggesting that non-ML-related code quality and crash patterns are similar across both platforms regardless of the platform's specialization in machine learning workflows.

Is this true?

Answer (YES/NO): NO